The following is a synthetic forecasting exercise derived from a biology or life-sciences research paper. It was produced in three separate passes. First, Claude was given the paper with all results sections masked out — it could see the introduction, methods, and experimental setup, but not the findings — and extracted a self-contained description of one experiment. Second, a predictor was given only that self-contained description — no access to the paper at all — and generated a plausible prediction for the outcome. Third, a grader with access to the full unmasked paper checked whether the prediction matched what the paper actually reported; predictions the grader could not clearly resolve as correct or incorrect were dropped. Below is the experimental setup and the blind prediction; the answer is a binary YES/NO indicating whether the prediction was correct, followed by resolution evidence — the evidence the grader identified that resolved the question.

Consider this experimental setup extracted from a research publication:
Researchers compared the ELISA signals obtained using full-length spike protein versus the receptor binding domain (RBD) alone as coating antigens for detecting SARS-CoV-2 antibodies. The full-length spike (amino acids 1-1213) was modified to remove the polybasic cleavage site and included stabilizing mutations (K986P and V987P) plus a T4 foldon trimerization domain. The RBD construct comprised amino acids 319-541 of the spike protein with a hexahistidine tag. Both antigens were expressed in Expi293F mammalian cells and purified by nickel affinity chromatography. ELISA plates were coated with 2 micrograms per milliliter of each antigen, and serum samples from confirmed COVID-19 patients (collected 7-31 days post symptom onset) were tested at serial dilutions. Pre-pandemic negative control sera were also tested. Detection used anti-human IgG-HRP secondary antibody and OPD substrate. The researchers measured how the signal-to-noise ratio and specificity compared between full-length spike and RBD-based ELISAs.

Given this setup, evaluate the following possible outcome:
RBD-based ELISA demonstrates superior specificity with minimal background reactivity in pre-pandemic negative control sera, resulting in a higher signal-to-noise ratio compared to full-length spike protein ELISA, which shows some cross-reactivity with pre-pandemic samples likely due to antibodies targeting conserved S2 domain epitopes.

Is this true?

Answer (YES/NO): NO